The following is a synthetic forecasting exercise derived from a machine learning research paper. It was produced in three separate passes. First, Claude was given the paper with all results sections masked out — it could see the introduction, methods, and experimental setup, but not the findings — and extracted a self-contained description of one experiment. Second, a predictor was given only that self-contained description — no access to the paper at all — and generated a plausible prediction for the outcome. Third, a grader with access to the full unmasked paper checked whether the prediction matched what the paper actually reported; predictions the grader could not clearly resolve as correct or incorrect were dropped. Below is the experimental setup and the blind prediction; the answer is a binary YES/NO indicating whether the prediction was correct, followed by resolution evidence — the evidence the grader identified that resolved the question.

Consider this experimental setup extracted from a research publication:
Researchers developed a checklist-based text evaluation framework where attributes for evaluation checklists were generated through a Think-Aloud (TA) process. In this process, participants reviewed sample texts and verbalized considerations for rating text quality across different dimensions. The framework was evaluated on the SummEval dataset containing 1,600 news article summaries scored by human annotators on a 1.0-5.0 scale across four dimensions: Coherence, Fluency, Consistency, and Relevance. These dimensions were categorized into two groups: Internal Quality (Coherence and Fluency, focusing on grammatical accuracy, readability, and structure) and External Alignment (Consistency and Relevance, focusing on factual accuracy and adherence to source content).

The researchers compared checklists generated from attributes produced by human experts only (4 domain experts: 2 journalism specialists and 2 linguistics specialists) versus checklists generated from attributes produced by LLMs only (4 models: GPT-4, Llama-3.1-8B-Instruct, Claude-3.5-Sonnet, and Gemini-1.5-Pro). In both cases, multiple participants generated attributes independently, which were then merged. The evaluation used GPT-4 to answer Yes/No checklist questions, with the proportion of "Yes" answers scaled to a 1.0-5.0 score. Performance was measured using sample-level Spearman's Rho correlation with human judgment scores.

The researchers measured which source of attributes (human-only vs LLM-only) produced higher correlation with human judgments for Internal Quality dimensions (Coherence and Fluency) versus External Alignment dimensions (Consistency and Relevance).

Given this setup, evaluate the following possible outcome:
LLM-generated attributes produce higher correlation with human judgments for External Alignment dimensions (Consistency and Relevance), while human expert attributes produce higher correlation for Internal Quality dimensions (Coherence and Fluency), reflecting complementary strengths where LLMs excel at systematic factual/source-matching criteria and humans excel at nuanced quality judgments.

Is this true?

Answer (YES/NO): YES